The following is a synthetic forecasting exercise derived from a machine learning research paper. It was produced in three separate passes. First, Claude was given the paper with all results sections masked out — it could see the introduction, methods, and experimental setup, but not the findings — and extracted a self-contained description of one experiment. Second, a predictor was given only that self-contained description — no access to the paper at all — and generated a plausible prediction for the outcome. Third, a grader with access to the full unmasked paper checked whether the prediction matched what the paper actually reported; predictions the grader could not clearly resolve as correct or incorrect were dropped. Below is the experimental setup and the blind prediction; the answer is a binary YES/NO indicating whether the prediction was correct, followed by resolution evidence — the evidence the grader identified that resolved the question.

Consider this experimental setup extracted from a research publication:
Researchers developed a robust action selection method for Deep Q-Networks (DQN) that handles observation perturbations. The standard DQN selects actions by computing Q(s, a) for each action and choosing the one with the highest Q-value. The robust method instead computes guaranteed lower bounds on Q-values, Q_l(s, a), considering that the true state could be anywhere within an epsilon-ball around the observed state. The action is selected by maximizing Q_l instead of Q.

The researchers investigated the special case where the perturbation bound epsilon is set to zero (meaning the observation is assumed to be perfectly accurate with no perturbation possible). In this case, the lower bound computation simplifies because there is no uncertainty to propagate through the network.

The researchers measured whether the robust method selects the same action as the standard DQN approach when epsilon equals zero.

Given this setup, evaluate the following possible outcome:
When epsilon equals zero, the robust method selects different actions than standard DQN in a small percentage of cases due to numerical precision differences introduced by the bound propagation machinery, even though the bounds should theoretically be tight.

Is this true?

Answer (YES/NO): NO